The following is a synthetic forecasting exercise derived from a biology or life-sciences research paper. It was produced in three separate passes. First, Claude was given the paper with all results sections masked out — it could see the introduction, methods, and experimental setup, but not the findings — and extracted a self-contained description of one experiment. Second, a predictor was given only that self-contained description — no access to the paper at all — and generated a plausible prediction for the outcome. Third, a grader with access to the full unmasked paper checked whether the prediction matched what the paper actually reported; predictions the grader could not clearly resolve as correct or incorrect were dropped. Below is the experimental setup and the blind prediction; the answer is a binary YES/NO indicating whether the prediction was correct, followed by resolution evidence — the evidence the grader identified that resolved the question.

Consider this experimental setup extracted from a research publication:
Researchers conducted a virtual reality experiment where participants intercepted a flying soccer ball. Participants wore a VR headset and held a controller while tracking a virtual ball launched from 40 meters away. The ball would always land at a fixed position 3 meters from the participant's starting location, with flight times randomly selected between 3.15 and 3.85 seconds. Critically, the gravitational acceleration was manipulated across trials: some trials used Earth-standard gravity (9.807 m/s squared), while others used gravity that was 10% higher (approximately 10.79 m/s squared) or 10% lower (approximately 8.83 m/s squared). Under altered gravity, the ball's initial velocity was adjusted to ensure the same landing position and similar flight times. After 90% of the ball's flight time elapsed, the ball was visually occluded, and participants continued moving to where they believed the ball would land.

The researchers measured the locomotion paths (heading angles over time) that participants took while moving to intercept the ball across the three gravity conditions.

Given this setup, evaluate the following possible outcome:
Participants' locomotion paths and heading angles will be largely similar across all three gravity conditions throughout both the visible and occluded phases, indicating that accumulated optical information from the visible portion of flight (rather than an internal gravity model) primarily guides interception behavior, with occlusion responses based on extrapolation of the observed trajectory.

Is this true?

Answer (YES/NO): NO